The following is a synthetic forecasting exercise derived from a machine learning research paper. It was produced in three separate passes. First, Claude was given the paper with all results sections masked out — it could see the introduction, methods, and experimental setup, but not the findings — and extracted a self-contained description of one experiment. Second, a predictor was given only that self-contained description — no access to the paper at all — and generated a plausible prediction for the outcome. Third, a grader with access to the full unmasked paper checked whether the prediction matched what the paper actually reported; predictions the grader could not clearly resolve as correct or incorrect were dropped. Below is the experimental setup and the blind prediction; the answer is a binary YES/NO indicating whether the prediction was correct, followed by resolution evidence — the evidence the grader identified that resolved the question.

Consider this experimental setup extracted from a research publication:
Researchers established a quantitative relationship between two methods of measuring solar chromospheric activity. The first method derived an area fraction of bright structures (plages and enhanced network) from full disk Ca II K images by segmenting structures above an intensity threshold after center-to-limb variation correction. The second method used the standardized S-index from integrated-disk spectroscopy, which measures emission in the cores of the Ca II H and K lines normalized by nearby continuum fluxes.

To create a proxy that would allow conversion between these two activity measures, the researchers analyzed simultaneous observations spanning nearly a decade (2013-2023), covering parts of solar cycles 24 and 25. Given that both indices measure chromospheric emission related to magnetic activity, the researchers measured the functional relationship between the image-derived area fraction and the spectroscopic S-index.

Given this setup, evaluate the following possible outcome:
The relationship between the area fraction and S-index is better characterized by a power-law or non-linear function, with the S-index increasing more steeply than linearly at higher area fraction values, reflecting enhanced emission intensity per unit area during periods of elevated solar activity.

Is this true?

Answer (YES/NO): NO